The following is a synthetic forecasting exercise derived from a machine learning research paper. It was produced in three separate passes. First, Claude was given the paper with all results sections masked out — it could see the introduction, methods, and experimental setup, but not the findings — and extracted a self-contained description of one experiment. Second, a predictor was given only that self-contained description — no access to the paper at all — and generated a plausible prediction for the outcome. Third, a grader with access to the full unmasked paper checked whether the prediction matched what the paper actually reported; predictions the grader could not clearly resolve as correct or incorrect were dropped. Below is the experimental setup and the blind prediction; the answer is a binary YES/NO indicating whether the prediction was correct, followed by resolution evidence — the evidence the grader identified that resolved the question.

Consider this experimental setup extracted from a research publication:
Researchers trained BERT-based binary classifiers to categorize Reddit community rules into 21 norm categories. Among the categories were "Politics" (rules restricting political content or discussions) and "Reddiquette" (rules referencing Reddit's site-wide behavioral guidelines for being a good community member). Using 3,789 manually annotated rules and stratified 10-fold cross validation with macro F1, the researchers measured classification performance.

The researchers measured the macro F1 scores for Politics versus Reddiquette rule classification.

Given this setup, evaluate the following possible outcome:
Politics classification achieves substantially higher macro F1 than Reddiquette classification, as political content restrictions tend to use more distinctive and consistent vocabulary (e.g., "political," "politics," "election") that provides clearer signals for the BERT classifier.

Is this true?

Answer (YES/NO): NO